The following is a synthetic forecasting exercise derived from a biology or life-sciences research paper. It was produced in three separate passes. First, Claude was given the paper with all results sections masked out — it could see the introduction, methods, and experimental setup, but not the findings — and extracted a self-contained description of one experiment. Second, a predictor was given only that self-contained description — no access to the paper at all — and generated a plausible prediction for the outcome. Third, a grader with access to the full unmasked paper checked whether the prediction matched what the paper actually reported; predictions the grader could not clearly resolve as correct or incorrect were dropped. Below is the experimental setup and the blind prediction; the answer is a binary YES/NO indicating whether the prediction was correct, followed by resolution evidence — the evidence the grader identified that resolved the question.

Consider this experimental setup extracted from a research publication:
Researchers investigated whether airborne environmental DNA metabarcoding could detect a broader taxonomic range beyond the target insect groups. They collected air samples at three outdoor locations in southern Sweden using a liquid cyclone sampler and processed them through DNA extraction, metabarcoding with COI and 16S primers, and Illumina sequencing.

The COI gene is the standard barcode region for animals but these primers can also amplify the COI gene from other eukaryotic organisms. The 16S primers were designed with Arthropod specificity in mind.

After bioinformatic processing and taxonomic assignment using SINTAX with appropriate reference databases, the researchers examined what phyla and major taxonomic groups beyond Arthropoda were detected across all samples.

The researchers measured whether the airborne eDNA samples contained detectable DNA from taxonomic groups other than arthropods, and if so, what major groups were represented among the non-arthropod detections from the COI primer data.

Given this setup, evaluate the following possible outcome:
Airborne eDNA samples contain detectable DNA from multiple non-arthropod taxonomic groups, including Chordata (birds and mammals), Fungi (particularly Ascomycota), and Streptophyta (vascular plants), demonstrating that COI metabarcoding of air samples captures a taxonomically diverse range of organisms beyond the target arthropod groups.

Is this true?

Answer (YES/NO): YES